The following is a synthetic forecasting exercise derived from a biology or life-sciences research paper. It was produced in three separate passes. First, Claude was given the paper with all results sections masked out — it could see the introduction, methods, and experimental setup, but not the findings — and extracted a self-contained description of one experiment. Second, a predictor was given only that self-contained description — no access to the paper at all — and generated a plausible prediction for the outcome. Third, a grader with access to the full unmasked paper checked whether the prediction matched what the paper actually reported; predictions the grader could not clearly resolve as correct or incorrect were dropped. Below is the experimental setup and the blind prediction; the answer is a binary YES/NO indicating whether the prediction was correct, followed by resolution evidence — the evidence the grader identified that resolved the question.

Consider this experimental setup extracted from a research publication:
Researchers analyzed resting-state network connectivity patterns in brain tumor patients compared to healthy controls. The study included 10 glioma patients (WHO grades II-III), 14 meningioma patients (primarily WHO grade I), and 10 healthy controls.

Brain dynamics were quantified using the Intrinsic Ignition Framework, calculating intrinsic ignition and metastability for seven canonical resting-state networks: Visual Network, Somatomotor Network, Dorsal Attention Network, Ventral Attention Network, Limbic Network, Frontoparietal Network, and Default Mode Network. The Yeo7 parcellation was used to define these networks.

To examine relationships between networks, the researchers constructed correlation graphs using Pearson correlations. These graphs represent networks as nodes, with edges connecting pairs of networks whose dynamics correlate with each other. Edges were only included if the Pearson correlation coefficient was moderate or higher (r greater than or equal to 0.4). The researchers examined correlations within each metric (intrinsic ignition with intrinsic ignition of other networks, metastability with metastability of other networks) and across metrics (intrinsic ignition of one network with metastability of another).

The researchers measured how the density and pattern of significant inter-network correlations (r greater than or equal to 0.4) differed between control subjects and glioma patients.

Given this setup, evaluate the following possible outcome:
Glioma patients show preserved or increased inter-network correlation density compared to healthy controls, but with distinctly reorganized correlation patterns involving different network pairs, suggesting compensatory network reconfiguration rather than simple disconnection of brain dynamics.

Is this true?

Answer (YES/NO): NO